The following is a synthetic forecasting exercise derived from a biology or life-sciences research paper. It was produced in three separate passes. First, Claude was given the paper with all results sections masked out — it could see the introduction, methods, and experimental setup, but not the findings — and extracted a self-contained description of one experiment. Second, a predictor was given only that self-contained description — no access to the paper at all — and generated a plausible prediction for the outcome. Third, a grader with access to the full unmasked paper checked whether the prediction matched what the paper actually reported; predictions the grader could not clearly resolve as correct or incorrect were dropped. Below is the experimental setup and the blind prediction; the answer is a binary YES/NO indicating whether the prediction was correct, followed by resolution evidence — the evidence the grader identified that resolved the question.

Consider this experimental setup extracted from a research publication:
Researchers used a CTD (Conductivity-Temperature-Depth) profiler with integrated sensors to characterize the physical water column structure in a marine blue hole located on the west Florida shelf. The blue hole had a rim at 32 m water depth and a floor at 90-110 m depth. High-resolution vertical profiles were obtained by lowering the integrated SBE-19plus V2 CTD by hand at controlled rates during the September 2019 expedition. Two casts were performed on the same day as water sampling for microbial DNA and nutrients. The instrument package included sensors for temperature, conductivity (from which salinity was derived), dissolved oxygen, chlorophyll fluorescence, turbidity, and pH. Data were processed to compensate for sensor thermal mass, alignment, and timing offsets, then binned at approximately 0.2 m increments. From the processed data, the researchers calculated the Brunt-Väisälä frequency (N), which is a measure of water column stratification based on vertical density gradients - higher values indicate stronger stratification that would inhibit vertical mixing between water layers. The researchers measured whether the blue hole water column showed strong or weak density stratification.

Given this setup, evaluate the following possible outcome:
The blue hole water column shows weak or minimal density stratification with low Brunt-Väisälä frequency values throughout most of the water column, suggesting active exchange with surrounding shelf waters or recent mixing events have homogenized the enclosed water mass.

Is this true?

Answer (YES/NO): NO